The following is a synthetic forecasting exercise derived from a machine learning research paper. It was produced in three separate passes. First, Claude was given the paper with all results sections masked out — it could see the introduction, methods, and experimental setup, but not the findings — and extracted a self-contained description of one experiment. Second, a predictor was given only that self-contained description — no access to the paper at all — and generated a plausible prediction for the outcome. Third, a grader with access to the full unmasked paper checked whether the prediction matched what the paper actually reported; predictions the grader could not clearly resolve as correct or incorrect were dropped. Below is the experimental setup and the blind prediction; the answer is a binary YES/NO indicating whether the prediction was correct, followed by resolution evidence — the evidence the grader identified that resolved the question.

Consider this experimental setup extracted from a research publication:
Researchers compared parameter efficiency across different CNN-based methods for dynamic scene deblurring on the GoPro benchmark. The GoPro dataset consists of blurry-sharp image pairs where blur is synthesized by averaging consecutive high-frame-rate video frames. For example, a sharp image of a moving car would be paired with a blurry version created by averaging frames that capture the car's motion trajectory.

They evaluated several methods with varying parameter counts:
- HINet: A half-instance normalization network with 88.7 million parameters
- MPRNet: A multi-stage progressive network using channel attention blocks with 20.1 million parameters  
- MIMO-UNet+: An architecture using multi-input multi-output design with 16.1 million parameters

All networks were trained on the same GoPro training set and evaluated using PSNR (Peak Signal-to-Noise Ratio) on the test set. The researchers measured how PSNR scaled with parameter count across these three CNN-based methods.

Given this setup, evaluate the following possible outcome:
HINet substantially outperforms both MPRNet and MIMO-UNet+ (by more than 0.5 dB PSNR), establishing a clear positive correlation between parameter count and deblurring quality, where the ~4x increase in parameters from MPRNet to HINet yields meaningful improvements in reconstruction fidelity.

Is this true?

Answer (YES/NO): NO